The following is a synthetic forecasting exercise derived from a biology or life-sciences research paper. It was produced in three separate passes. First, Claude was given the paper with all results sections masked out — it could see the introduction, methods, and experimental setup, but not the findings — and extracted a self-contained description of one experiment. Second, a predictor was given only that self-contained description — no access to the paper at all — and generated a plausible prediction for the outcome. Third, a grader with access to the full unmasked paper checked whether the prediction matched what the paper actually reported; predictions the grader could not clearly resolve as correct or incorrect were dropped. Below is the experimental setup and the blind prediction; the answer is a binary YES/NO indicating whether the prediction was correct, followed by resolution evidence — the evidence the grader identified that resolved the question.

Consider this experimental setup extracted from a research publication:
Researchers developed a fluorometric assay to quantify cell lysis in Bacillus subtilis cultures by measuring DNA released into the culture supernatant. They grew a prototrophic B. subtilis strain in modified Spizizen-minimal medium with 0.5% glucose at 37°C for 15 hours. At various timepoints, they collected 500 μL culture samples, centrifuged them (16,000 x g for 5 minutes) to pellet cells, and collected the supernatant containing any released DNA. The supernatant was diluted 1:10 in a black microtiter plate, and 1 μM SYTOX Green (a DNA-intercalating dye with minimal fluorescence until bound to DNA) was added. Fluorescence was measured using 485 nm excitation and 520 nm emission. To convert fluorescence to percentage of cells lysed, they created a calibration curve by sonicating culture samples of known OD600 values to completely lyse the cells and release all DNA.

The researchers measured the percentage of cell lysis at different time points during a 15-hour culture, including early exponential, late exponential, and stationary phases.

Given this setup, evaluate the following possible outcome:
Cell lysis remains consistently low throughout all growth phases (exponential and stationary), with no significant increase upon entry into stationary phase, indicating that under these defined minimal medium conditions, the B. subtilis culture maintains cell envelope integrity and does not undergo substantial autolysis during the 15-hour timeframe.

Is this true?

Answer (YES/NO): NO